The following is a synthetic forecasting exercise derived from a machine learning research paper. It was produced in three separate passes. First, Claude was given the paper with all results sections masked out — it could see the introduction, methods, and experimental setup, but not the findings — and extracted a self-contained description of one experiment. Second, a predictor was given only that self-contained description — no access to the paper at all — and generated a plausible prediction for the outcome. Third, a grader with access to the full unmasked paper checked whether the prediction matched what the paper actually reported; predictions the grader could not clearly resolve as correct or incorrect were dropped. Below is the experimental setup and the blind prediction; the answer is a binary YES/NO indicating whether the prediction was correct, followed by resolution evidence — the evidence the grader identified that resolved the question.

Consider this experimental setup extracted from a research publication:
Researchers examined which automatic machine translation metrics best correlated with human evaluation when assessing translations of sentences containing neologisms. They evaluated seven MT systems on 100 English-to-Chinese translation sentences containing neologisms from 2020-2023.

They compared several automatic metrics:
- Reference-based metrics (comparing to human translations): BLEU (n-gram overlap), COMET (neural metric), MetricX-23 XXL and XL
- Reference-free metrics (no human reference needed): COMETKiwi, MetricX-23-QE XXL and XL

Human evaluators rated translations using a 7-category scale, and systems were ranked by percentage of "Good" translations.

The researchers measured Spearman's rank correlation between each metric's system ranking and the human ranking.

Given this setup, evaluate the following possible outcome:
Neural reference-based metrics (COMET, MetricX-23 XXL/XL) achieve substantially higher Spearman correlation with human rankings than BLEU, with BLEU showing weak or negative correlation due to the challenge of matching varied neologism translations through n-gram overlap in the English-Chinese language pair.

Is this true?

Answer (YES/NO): YES